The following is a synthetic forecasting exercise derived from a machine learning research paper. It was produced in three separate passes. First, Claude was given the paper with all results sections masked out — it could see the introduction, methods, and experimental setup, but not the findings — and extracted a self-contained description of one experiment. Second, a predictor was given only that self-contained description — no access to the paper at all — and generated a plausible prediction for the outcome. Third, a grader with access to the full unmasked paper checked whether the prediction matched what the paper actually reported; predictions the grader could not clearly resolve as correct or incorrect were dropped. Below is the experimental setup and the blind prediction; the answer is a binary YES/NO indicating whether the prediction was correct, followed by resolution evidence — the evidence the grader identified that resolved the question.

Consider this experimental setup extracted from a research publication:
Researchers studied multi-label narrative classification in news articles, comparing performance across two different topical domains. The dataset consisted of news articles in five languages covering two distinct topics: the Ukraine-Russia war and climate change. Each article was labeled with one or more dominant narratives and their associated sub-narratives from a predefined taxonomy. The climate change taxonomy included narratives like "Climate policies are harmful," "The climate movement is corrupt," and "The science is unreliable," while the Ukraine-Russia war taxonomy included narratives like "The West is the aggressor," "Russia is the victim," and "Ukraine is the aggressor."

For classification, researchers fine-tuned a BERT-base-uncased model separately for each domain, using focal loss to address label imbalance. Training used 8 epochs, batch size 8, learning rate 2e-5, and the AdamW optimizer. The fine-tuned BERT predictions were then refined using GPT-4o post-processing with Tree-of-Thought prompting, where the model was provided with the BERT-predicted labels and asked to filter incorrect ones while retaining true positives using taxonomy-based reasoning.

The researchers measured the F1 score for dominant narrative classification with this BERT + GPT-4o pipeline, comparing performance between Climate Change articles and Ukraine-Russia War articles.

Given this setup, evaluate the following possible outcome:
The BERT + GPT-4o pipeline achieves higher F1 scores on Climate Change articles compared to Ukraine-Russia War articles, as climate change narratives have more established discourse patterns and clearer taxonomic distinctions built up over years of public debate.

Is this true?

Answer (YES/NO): YES